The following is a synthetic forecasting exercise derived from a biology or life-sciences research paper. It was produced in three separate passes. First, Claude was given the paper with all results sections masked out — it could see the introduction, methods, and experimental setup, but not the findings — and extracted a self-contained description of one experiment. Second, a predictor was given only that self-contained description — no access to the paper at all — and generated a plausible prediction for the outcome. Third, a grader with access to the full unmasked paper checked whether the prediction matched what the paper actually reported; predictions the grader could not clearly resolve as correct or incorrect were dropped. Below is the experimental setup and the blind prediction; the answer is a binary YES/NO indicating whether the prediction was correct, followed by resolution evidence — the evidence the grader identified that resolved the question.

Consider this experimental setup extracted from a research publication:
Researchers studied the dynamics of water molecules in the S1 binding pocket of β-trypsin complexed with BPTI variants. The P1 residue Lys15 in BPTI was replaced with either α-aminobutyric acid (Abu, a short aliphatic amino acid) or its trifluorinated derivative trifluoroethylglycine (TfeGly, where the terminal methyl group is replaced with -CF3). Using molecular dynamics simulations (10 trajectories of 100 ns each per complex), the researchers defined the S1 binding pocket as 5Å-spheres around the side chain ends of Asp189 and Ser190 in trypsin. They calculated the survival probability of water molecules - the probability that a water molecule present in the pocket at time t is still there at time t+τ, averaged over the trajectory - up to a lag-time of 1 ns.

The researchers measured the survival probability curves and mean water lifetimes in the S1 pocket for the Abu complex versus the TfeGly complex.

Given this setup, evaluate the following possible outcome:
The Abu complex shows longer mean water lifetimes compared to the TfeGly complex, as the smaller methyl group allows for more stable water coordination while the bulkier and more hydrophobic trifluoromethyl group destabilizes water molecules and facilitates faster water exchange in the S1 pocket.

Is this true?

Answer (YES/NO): NO